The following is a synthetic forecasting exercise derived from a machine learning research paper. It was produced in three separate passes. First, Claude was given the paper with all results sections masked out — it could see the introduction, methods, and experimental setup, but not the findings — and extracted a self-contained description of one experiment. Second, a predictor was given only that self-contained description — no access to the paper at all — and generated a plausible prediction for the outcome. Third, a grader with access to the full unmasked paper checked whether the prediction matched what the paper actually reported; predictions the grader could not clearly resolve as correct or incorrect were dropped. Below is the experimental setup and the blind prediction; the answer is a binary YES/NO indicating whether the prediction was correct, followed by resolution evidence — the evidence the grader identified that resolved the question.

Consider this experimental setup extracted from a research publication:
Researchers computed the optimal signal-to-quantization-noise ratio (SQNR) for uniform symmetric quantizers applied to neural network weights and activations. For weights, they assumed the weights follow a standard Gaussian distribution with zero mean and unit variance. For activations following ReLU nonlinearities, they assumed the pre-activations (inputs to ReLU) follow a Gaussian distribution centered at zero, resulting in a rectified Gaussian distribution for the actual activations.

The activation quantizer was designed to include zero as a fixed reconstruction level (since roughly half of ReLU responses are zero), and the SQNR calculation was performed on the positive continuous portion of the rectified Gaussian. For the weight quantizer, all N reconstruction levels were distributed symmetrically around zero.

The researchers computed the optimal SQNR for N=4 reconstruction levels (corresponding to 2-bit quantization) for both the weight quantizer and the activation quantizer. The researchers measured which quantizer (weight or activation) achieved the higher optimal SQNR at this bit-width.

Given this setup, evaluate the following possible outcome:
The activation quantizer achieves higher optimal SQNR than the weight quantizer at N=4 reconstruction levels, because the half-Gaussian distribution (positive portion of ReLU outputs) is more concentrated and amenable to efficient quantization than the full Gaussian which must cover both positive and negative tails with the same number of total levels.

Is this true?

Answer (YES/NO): YES